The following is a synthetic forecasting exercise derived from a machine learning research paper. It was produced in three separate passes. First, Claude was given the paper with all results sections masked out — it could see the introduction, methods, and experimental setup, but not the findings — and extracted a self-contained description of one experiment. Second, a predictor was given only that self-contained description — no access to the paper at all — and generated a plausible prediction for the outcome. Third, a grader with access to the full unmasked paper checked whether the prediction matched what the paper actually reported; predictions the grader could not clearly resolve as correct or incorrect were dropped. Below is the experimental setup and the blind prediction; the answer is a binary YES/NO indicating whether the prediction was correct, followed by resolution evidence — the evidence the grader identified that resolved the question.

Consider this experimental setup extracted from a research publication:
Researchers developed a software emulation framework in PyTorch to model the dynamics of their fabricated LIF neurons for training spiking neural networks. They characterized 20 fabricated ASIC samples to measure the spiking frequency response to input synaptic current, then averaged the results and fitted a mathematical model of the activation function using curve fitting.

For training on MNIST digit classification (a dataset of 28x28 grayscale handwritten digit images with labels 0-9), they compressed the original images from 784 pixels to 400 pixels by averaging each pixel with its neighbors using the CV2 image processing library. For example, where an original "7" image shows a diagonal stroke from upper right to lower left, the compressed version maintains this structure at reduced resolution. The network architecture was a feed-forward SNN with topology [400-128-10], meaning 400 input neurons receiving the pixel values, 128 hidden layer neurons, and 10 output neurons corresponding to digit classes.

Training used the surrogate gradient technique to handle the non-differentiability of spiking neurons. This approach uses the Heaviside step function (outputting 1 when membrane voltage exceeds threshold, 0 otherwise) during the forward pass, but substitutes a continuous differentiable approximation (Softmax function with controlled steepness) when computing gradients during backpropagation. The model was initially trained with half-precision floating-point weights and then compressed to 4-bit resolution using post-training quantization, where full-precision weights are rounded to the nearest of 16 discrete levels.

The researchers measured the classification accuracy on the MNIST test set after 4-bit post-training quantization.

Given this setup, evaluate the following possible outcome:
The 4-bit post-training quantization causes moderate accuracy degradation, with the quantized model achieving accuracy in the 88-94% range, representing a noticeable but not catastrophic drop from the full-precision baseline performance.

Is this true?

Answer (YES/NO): NO